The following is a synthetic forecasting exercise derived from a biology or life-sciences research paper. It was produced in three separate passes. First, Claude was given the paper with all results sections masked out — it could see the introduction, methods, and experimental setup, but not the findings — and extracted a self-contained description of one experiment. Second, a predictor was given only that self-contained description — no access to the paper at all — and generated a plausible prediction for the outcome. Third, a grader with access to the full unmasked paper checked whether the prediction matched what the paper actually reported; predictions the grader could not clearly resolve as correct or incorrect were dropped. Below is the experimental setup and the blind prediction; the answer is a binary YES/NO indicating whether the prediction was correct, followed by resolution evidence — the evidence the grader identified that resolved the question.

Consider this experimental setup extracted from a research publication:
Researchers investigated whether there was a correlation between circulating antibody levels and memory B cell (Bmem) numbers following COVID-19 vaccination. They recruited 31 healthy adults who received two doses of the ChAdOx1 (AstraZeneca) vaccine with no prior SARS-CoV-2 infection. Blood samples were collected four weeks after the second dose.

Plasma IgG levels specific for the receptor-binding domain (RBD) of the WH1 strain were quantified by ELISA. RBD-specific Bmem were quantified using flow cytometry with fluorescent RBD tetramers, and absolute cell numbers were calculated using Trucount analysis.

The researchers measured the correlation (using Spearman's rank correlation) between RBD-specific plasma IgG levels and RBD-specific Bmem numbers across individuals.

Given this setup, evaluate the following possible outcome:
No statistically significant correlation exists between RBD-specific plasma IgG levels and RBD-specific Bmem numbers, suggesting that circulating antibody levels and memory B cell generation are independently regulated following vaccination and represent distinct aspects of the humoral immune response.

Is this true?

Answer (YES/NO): YES